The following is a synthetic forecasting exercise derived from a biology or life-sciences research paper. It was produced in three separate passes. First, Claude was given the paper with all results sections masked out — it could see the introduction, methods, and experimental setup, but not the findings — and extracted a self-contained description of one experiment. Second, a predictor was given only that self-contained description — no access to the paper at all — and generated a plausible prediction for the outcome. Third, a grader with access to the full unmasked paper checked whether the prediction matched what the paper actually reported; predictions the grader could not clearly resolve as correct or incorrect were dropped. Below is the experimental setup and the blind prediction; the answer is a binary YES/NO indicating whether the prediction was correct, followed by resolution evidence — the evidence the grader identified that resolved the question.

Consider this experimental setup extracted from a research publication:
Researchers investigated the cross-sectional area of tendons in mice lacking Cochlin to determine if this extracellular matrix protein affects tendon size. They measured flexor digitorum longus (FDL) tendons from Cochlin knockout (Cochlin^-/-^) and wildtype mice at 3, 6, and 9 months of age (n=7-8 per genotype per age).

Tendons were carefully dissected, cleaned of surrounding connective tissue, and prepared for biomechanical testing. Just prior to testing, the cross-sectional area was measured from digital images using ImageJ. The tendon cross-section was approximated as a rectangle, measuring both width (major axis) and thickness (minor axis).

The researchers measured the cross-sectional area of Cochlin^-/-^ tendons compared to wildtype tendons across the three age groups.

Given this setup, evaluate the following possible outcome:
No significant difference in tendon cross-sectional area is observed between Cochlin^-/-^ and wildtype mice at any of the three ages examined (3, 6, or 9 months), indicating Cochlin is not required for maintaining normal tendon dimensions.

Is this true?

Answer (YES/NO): NO